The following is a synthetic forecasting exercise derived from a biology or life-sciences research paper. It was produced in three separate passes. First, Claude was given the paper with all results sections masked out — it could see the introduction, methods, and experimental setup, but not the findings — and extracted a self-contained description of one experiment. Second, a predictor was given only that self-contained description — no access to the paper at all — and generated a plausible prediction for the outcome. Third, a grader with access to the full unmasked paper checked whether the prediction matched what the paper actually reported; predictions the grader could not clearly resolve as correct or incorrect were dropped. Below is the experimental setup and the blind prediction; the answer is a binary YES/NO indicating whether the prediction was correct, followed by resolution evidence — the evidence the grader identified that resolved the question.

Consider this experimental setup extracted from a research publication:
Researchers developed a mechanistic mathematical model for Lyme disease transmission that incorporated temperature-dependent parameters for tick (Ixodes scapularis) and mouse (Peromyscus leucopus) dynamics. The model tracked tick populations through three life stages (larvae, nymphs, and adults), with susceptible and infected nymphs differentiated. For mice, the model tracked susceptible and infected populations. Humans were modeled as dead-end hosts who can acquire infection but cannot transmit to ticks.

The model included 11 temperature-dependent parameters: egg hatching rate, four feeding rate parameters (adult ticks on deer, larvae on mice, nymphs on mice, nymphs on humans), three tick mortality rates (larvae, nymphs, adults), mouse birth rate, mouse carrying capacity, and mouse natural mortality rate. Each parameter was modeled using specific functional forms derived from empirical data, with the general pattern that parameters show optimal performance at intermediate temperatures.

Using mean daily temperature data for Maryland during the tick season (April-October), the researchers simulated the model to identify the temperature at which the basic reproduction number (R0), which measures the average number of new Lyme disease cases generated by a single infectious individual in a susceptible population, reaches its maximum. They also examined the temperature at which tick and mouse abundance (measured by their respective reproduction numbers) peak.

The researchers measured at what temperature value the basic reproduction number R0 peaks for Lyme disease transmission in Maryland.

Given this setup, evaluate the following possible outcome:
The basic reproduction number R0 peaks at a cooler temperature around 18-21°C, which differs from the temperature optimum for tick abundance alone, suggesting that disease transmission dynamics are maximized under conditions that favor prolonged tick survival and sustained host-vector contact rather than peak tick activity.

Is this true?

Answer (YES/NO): NO